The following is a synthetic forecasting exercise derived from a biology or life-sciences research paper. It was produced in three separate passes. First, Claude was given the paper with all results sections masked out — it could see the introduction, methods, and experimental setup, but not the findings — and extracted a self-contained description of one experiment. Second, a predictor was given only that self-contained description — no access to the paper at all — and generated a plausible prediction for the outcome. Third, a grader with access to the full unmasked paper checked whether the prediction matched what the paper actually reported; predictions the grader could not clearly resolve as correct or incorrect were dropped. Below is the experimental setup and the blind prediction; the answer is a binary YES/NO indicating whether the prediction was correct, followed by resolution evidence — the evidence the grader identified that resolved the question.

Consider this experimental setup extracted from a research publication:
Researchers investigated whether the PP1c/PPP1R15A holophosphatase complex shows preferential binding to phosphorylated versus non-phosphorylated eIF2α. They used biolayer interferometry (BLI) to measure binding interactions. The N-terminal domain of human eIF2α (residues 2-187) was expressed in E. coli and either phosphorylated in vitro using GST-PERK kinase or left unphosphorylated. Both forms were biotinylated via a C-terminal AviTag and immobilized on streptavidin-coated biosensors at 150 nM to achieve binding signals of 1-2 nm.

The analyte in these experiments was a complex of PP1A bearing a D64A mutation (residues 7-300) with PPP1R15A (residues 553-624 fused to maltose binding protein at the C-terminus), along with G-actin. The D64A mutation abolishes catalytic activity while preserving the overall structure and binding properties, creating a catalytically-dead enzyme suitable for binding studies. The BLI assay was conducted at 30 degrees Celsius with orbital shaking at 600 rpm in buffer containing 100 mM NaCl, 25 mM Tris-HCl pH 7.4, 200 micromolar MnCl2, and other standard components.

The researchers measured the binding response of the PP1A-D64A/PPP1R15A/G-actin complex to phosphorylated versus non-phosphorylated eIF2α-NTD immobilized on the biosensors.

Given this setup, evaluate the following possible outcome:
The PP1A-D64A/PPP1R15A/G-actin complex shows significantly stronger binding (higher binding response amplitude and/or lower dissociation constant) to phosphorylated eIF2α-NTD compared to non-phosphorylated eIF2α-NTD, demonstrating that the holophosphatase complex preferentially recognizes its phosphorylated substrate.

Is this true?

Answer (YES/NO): YES